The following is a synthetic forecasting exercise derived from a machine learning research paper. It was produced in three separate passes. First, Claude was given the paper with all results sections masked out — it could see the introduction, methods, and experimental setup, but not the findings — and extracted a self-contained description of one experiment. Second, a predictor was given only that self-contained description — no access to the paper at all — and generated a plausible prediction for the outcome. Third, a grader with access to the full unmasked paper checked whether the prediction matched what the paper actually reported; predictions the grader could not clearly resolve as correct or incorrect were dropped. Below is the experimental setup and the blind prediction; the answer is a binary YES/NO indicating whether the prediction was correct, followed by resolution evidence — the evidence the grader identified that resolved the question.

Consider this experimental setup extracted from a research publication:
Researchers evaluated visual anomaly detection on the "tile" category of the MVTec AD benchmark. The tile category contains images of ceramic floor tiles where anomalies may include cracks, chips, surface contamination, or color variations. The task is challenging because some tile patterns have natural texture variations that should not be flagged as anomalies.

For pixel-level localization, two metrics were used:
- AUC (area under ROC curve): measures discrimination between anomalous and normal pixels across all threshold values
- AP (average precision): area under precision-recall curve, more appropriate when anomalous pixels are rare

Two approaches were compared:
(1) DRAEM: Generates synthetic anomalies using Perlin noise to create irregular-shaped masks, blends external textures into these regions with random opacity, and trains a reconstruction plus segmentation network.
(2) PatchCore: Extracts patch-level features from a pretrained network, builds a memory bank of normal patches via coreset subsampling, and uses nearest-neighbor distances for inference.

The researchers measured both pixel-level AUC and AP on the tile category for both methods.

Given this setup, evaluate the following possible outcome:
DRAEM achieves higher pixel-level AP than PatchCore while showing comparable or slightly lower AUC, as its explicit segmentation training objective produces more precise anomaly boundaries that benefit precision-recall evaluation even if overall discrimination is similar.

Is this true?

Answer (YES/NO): NO